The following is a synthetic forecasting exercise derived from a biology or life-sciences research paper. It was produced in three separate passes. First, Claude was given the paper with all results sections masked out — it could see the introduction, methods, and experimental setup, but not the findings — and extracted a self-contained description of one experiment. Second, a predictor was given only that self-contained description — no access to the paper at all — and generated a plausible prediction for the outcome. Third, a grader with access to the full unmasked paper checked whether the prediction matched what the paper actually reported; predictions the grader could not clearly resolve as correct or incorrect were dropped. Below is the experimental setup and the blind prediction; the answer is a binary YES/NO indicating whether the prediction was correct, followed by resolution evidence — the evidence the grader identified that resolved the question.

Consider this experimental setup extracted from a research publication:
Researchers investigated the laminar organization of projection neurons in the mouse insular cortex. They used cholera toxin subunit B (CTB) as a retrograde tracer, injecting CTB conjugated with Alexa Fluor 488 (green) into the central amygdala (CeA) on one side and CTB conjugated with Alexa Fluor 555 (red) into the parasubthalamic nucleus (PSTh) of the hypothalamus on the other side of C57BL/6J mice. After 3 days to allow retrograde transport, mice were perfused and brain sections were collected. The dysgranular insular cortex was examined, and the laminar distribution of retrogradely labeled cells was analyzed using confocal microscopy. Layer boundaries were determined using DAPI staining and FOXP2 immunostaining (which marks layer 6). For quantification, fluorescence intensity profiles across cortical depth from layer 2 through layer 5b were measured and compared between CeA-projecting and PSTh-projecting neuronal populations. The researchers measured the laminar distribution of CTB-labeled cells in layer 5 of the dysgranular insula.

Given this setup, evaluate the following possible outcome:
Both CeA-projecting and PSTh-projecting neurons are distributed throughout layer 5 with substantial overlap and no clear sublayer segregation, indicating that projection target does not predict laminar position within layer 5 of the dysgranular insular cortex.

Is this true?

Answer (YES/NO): NO